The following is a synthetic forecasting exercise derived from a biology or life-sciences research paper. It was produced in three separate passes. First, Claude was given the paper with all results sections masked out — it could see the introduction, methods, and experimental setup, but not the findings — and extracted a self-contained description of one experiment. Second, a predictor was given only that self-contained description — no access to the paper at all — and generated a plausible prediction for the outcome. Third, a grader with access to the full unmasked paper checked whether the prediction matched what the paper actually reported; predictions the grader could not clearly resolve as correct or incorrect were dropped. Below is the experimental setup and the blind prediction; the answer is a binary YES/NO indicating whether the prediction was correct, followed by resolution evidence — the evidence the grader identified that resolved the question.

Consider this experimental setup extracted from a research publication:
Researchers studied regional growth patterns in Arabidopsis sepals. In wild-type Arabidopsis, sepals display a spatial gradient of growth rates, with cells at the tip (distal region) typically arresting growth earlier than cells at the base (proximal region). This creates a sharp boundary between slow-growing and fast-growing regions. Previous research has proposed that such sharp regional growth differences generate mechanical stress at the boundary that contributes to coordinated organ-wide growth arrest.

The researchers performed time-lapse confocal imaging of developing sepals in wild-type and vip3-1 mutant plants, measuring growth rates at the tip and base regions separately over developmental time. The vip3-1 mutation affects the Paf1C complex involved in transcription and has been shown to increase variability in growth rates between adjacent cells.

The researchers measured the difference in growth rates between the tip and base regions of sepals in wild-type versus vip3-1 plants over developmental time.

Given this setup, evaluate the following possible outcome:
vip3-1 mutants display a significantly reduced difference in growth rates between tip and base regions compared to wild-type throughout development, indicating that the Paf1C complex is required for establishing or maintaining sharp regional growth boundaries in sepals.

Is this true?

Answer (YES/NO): YES